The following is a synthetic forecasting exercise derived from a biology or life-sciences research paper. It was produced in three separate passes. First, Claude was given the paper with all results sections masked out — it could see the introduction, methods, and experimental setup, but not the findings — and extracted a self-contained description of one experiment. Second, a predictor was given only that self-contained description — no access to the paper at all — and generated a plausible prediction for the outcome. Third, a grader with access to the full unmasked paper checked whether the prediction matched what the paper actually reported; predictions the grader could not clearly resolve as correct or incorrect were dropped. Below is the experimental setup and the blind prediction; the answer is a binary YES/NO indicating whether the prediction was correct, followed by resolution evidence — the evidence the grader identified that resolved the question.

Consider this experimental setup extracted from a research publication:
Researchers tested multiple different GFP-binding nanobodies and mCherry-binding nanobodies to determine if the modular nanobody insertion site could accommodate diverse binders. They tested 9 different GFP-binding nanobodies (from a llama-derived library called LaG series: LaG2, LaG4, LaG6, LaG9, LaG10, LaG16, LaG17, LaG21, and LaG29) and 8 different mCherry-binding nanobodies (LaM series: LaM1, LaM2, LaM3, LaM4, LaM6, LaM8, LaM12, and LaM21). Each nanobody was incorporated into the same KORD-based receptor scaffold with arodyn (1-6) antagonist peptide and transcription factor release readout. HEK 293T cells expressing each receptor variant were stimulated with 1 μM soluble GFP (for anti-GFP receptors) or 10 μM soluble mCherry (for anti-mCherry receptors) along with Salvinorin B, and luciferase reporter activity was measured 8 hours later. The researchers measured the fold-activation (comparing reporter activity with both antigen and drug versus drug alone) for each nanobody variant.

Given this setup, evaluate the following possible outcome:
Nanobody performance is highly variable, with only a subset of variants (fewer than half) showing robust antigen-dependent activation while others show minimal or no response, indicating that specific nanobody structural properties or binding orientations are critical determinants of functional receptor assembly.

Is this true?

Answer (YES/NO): NO